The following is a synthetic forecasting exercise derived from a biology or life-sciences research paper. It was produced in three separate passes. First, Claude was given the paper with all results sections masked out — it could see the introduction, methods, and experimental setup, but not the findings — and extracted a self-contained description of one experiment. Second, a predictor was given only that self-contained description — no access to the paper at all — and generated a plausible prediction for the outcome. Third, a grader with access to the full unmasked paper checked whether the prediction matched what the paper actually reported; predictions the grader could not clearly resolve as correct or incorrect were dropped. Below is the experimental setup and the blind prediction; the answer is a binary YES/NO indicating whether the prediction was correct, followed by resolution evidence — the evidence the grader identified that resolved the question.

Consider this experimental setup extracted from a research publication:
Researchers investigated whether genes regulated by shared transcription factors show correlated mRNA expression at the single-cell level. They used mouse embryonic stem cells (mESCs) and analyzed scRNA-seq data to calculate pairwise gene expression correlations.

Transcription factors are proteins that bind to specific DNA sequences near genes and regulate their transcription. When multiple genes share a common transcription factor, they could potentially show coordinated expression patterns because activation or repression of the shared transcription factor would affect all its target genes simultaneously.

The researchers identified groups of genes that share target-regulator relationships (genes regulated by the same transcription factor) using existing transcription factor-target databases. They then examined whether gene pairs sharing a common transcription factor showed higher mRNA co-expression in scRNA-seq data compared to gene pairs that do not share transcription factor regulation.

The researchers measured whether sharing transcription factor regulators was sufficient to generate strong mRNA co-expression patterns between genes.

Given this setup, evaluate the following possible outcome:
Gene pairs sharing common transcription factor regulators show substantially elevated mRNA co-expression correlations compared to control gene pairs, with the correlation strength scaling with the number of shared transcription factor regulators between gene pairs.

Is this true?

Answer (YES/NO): NO